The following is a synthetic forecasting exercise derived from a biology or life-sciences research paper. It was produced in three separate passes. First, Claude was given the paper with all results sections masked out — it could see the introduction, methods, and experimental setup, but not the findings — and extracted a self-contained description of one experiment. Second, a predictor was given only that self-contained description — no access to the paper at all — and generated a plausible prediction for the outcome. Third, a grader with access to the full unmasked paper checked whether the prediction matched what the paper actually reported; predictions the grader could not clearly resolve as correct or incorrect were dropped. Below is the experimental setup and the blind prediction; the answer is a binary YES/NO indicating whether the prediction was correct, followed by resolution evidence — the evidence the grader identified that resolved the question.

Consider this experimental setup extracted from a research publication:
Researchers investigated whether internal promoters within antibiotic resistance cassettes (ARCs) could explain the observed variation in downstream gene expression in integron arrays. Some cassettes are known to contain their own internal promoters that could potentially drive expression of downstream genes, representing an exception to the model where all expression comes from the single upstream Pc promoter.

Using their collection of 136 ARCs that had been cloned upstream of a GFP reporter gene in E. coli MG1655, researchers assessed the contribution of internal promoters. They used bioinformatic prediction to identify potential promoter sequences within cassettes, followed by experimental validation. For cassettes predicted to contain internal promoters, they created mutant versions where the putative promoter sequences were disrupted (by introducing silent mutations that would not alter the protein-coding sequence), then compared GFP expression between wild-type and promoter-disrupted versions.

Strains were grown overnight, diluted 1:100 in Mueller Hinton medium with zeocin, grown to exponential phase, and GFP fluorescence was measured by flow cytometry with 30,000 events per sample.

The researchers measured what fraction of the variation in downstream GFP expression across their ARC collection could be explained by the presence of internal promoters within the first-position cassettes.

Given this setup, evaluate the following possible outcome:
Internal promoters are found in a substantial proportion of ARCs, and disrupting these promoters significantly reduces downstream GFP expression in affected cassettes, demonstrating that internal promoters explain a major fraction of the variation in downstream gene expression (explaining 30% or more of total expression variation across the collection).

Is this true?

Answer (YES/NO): NO